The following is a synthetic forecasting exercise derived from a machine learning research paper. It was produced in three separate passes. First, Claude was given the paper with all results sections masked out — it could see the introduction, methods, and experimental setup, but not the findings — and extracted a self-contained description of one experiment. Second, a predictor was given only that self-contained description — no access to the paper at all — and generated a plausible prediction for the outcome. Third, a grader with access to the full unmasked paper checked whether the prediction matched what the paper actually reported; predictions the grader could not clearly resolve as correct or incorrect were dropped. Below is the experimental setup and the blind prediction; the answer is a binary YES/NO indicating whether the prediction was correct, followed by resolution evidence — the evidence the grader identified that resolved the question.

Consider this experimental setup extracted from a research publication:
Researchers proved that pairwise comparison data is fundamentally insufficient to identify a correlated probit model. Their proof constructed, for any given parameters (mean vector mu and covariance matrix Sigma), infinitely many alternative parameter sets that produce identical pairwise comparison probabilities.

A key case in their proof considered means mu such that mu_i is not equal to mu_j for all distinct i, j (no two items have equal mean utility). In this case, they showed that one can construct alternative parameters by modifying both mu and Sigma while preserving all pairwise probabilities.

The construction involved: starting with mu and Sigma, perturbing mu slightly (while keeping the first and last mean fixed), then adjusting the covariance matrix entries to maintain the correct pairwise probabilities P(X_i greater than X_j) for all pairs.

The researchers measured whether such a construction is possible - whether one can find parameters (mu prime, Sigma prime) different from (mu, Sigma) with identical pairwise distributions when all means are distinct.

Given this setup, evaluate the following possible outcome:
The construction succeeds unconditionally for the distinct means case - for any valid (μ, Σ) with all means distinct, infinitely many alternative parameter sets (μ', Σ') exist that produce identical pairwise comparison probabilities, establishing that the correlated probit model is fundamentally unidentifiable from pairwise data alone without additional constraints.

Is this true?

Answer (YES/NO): YES